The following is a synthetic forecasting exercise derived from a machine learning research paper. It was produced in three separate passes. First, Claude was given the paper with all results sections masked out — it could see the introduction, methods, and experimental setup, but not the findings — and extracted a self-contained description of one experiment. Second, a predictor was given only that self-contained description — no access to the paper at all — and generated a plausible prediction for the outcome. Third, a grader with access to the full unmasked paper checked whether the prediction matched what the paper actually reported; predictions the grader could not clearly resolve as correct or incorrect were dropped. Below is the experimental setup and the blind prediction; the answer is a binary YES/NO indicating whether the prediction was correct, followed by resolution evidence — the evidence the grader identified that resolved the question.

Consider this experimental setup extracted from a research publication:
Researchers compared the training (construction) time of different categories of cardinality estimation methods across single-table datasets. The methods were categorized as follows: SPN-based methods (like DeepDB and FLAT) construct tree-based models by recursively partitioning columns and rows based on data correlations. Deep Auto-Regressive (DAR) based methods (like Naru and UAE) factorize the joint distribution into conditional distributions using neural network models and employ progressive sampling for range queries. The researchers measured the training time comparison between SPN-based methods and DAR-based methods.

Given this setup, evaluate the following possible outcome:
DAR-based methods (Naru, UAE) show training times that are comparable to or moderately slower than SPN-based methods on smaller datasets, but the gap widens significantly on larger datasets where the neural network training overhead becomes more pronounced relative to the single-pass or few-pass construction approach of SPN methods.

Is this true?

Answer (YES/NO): NO